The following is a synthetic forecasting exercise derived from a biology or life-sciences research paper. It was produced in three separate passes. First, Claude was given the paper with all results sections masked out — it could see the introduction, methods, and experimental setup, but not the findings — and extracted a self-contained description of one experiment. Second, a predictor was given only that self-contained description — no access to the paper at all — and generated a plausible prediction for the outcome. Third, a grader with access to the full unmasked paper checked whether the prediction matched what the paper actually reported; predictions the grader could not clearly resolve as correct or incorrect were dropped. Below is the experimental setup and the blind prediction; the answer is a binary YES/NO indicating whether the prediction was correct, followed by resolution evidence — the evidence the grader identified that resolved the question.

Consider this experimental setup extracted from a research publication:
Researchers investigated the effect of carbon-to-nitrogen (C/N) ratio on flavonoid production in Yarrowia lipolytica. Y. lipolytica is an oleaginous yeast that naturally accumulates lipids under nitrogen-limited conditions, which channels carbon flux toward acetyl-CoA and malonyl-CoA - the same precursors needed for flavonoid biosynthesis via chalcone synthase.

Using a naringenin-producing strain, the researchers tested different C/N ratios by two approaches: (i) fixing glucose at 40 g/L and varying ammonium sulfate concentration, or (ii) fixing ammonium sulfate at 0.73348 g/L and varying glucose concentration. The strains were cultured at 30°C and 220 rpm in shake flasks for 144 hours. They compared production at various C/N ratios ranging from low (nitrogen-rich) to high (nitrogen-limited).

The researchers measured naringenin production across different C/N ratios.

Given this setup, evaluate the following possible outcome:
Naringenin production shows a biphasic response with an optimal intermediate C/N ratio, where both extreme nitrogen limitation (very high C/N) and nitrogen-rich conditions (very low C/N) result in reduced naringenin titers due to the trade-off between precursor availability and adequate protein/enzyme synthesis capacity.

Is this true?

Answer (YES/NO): NO